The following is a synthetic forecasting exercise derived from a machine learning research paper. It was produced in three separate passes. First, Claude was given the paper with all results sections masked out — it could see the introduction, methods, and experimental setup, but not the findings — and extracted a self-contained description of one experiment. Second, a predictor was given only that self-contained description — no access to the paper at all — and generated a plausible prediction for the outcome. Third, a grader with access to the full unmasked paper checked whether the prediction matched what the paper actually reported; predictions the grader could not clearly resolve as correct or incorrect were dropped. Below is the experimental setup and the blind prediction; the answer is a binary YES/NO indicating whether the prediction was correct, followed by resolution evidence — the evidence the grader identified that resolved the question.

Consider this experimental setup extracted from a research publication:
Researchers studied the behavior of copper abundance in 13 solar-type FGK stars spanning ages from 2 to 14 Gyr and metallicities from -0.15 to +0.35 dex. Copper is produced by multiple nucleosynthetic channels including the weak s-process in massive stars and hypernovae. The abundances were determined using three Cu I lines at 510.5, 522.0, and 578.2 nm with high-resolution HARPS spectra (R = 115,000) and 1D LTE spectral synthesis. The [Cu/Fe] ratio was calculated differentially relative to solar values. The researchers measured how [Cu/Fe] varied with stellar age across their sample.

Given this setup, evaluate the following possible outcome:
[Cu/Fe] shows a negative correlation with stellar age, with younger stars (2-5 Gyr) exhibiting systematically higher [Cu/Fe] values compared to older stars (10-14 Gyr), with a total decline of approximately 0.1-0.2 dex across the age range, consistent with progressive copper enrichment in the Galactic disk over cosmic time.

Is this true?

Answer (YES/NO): NO